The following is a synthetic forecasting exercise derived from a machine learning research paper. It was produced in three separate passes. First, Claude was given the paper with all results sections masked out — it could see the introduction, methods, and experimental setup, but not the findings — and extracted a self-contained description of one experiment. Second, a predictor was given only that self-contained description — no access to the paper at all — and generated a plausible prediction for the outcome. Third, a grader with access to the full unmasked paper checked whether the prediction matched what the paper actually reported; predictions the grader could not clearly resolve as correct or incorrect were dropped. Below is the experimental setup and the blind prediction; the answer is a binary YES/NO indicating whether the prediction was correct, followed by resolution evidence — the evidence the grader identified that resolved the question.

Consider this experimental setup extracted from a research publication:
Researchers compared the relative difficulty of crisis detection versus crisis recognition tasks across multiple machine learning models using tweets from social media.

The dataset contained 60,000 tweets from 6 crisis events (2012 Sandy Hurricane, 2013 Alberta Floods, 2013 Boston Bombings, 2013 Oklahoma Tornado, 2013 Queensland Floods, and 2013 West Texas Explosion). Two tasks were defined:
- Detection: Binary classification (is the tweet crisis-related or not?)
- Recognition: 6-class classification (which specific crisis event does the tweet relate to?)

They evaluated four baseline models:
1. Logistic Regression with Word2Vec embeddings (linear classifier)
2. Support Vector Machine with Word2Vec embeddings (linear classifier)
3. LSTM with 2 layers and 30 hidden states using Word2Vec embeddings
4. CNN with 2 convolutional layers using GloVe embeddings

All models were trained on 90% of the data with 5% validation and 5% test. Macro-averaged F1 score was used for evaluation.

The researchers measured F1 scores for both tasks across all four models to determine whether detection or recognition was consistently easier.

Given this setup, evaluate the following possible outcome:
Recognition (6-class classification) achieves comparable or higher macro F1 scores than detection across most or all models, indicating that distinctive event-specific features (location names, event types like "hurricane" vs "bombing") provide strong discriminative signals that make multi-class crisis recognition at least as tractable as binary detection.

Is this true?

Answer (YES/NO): NO